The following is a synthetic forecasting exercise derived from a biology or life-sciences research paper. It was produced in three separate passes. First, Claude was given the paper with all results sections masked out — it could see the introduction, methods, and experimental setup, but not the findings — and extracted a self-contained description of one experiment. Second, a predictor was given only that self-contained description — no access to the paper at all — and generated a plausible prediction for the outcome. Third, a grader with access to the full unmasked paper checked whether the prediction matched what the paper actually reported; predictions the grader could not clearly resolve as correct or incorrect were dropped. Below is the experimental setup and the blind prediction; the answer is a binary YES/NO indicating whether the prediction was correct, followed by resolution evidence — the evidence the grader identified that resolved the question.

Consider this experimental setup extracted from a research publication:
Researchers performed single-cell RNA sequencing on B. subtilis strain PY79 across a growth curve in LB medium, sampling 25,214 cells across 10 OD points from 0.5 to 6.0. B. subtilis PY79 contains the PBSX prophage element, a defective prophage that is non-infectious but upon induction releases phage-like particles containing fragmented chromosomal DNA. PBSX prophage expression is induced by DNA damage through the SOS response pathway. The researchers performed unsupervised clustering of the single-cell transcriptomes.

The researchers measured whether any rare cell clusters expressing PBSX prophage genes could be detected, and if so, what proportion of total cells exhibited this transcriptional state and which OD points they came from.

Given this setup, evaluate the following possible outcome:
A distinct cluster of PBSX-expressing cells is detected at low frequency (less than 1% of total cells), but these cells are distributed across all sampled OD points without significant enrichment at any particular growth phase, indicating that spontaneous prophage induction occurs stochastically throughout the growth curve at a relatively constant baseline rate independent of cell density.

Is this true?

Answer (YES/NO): NO